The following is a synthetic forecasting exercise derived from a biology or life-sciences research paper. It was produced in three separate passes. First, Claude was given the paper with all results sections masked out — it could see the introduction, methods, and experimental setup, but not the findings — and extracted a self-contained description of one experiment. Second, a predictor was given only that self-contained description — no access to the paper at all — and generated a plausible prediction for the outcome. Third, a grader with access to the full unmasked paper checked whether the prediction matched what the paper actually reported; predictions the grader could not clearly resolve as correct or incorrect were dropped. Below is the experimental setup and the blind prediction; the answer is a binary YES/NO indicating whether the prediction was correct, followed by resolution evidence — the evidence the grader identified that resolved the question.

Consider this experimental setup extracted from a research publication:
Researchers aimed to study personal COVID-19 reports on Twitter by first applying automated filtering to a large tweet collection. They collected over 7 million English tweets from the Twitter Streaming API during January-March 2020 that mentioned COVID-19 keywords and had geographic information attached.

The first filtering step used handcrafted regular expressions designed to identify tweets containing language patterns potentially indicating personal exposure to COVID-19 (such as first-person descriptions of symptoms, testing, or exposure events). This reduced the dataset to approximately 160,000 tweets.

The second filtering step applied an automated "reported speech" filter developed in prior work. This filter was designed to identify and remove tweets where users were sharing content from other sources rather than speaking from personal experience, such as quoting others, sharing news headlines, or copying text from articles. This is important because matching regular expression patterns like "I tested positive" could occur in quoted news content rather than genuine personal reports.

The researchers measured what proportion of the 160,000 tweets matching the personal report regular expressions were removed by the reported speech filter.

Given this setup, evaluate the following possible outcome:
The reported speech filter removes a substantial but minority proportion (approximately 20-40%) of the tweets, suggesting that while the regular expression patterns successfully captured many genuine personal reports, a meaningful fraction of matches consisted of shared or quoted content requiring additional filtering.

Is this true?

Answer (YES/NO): NO